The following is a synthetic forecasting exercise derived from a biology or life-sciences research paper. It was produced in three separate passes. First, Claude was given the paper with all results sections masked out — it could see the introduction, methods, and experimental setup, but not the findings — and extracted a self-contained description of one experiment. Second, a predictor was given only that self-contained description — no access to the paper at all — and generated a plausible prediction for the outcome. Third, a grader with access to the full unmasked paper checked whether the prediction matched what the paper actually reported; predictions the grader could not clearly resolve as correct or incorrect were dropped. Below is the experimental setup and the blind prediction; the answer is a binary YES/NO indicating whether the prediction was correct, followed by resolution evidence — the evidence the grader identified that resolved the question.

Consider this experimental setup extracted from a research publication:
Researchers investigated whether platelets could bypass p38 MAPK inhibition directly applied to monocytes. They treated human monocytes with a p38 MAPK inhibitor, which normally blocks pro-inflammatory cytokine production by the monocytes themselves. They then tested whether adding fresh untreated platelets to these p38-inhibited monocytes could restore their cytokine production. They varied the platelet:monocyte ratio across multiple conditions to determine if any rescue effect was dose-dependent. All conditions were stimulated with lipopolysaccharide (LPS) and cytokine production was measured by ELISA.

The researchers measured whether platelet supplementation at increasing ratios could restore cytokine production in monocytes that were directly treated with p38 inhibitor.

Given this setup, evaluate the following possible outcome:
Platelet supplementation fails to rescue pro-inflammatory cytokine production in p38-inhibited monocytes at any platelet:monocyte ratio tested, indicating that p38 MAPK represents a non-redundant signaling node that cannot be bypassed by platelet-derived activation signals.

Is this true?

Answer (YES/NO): NO